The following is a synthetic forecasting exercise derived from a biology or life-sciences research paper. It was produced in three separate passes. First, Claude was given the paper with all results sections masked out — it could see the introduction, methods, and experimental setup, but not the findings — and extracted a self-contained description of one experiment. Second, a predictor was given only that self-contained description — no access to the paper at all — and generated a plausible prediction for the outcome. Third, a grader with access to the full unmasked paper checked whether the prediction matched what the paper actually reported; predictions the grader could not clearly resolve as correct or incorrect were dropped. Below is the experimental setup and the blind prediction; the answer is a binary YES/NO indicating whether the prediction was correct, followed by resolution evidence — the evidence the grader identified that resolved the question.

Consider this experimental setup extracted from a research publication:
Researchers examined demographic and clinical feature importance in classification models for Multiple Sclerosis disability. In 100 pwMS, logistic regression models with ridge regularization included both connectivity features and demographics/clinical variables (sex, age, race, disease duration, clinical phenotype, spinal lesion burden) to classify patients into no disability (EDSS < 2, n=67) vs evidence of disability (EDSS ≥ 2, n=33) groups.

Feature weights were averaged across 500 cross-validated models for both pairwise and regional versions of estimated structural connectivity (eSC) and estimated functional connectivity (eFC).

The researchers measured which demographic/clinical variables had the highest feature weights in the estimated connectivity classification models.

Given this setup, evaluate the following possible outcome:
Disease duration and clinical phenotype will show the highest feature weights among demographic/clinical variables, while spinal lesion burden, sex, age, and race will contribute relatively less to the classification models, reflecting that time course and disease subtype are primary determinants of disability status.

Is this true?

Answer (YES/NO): NO